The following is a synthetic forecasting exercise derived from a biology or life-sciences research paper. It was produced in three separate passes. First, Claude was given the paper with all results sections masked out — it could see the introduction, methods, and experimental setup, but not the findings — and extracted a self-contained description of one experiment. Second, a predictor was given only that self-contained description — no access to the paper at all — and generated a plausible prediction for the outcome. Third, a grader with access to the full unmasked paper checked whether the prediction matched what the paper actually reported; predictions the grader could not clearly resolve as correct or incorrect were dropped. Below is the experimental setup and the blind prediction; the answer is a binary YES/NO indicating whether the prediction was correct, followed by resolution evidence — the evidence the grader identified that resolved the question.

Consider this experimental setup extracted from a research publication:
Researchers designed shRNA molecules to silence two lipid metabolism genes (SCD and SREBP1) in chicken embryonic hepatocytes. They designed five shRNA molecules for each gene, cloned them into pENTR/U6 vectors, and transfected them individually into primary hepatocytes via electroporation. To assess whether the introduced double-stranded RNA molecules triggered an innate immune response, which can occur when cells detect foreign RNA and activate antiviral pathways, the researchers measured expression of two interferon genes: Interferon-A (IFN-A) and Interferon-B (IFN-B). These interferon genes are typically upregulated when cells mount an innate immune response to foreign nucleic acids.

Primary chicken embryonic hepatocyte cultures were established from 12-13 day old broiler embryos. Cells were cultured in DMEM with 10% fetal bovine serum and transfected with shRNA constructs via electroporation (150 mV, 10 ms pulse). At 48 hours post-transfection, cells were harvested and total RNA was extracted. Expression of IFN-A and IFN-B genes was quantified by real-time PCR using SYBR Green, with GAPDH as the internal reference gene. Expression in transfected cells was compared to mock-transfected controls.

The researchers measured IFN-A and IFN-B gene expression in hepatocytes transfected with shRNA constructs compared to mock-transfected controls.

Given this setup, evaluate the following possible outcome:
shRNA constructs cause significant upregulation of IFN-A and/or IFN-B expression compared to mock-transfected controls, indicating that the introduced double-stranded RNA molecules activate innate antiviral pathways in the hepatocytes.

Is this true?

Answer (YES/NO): NO